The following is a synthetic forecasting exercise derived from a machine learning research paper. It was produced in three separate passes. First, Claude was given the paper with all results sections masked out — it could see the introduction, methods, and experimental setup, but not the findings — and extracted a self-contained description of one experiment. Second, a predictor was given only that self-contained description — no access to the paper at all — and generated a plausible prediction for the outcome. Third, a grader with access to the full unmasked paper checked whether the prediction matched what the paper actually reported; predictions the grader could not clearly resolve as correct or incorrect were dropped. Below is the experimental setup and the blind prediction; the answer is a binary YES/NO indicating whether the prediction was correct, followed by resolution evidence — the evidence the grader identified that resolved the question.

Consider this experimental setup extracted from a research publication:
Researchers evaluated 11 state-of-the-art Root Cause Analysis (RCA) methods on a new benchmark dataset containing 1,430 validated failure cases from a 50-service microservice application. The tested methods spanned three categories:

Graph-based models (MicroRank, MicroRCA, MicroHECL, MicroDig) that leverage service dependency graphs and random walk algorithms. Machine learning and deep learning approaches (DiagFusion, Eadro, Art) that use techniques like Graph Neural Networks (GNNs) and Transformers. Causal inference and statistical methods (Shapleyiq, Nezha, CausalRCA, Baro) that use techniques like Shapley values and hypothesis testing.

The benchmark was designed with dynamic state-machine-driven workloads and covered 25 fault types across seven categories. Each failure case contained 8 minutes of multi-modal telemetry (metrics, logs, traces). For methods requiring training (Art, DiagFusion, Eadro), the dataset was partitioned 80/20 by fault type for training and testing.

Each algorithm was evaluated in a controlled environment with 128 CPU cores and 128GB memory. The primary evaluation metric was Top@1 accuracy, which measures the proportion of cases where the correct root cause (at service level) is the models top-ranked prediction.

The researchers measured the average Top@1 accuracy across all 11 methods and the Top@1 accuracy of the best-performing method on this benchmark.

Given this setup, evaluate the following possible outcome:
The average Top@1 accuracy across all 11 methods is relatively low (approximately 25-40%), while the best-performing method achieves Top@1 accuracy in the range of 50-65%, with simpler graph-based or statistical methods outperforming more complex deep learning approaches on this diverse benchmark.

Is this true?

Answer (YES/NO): NO